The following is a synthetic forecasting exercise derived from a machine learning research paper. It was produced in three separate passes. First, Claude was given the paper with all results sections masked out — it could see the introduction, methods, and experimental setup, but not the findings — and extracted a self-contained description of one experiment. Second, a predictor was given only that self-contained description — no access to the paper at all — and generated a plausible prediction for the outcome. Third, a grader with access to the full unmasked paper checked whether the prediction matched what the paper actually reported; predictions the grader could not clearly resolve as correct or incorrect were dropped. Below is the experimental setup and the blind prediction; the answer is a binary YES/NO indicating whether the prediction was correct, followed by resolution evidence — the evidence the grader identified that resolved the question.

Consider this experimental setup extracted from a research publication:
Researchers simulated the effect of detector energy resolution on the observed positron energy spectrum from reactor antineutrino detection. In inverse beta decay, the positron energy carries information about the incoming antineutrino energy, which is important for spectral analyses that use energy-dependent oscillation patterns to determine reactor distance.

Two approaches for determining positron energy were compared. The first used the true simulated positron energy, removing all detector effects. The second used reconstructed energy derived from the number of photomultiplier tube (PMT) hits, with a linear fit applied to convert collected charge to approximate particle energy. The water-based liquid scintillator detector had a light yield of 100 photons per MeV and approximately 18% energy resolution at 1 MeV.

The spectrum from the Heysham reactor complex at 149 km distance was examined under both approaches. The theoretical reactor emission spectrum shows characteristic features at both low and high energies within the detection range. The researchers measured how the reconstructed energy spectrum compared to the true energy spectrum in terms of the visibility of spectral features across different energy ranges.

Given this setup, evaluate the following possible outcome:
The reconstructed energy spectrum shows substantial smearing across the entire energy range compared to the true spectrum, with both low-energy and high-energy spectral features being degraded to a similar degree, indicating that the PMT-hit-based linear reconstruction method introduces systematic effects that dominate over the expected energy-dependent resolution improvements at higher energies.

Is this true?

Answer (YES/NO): NO